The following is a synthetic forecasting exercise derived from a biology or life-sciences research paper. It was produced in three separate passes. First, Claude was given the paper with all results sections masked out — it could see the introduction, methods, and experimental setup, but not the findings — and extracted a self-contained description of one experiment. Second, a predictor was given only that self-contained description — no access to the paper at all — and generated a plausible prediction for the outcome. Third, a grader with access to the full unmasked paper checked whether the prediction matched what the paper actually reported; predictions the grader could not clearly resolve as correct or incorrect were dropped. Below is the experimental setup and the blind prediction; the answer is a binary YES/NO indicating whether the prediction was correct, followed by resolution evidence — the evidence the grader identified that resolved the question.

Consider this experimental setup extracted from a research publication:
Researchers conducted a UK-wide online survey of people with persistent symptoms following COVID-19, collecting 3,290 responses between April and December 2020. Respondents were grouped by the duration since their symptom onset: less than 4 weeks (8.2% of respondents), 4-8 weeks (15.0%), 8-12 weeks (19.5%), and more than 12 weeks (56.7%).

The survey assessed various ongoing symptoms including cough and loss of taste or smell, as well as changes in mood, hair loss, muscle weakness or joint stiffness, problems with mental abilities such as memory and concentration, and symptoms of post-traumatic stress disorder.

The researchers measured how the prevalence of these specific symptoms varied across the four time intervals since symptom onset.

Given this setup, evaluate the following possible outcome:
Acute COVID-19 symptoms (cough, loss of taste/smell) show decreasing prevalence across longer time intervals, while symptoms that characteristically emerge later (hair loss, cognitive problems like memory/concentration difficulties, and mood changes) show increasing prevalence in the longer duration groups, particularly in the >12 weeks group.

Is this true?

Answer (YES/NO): YES